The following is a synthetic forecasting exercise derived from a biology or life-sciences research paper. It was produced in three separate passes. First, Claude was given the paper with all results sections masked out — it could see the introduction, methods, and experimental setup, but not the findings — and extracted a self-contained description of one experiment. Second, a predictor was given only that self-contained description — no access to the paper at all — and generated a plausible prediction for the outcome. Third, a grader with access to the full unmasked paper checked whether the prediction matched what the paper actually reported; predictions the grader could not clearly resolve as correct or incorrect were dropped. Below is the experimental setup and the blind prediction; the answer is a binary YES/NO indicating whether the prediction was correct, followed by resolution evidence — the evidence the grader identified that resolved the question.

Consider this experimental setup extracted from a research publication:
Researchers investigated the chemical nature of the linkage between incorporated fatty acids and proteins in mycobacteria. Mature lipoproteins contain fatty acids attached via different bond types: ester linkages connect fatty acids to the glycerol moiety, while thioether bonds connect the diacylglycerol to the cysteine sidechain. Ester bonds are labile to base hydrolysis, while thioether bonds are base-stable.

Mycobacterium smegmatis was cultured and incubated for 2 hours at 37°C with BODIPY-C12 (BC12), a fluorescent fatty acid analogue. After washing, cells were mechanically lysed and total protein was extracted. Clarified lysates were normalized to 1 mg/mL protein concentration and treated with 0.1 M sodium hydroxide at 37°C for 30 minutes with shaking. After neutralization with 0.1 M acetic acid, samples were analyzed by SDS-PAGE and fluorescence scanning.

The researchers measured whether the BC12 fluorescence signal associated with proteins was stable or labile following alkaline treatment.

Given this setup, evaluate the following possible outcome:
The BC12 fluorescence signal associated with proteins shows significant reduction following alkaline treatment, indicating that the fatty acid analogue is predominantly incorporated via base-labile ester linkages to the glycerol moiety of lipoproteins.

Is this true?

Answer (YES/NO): YES